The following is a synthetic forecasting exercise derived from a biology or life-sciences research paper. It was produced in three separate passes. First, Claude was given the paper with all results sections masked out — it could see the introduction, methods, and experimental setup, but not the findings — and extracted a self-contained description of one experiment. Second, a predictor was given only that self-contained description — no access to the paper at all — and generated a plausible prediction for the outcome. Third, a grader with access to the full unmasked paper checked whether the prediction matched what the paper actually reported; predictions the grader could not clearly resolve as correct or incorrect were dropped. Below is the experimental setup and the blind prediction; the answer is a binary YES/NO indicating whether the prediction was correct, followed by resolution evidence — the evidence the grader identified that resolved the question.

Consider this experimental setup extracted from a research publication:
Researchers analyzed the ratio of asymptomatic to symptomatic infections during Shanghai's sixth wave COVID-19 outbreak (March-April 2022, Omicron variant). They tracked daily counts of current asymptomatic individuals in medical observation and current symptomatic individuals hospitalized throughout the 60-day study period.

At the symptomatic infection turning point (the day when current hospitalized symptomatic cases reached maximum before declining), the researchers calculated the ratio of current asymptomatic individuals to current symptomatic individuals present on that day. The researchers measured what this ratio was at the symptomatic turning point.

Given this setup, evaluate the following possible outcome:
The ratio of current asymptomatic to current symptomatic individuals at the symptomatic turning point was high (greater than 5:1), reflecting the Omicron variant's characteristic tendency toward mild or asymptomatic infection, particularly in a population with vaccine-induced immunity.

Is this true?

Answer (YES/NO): YES